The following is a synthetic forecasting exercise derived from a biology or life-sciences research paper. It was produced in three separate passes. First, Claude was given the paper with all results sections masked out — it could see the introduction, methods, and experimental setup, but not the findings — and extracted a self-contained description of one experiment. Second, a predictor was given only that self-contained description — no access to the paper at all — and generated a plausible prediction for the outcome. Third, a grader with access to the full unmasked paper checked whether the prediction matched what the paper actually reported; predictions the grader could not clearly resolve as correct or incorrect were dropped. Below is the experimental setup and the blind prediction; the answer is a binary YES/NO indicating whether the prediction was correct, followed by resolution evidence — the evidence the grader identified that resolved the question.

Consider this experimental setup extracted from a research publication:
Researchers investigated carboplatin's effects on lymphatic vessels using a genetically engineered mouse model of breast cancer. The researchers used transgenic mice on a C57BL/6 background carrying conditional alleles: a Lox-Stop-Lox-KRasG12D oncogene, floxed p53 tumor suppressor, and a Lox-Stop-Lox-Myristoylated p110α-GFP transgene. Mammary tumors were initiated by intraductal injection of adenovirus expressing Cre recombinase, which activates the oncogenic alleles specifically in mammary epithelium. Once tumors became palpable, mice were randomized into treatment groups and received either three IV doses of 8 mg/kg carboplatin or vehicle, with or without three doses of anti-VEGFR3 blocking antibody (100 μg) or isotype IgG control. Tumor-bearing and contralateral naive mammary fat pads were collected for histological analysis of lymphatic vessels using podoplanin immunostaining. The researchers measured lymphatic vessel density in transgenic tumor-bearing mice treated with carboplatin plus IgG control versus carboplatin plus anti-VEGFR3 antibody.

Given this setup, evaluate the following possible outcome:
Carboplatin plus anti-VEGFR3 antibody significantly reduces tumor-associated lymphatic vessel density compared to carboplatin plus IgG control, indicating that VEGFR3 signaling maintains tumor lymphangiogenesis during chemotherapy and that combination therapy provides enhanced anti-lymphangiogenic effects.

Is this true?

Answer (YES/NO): YES